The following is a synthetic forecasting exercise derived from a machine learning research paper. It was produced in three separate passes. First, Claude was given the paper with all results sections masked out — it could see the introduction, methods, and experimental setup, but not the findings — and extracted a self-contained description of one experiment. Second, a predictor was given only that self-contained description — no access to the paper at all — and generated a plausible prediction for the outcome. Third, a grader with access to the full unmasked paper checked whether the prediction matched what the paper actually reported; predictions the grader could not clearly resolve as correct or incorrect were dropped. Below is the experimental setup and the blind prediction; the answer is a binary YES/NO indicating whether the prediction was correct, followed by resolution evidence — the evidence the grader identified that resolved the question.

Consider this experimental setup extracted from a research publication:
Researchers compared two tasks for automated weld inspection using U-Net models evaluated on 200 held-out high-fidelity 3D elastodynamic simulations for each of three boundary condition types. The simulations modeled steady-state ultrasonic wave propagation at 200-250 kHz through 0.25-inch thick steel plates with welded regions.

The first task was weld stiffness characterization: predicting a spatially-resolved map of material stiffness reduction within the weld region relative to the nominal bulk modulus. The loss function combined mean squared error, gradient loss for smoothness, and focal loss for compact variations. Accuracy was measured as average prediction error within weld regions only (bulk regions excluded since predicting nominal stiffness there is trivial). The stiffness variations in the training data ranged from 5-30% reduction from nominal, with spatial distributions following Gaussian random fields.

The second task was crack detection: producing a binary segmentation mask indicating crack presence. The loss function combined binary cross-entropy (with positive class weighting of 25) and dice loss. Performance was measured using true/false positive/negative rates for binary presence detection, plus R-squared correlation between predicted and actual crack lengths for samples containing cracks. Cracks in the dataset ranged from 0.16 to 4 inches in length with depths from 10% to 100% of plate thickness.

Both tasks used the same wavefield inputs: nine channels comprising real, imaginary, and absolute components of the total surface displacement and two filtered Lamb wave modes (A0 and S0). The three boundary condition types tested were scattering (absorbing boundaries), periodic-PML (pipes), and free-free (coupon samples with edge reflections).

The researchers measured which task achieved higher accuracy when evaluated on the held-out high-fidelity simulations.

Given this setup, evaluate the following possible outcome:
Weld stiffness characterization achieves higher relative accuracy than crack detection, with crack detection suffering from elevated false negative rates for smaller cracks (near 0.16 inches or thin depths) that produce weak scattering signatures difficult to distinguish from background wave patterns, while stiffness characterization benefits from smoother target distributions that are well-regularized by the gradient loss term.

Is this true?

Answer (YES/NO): NO